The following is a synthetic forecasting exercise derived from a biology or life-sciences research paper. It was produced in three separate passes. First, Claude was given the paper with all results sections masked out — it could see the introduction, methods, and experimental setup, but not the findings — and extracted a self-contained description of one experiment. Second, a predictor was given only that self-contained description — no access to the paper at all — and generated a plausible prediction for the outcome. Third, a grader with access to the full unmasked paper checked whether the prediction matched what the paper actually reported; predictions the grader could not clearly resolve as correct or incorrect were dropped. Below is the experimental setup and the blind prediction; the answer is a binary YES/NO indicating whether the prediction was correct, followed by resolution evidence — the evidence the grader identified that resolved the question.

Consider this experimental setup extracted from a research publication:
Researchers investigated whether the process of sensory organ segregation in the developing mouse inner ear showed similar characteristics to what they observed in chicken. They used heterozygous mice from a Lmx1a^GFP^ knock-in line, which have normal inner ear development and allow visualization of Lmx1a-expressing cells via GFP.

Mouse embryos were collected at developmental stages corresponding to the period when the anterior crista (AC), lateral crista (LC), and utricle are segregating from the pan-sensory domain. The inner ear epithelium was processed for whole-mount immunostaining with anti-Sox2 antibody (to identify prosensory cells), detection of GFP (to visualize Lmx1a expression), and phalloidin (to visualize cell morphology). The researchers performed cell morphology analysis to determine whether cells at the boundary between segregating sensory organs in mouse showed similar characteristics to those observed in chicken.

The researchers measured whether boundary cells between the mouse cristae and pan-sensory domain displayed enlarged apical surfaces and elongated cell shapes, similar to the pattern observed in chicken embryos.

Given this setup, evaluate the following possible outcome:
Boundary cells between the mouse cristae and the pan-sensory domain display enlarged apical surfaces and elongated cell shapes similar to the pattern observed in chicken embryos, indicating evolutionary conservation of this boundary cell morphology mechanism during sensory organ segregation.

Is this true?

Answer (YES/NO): YES